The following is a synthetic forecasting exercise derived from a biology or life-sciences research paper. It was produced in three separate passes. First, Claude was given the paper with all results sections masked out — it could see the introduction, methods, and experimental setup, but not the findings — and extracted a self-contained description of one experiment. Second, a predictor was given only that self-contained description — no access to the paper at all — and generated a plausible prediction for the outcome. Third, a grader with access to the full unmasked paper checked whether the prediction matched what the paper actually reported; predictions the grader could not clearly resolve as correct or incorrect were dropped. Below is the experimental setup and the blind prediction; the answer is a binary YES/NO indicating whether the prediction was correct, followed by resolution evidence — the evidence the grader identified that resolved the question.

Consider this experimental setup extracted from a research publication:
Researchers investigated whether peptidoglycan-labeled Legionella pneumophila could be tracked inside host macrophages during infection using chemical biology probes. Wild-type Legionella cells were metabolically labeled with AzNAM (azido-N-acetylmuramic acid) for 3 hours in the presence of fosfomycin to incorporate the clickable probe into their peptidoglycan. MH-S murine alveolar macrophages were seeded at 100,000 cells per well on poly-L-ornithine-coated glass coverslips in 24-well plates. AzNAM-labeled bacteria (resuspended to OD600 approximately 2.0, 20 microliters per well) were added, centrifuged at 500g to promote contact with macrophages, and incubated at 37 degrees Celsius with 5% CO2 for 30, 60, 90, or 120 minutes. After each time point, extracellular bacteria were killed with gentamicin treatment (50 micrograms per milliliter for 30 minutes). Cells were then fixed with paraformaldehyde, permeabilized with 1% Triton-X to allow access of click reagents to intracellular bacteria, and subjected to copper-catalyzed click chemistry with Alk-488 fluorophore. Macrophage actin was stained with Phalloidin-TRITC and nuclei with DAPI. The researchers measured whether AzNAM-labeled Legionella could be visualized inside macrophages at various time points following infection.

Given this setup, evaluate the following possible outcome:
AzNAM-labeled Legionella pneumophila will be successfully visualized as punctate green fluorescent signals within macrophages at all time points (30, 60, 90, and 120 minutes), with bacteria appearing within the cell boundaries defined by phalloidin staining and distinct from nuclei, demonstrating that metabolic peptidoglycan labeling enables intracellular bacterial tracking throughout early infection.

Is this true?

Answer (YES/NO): YES